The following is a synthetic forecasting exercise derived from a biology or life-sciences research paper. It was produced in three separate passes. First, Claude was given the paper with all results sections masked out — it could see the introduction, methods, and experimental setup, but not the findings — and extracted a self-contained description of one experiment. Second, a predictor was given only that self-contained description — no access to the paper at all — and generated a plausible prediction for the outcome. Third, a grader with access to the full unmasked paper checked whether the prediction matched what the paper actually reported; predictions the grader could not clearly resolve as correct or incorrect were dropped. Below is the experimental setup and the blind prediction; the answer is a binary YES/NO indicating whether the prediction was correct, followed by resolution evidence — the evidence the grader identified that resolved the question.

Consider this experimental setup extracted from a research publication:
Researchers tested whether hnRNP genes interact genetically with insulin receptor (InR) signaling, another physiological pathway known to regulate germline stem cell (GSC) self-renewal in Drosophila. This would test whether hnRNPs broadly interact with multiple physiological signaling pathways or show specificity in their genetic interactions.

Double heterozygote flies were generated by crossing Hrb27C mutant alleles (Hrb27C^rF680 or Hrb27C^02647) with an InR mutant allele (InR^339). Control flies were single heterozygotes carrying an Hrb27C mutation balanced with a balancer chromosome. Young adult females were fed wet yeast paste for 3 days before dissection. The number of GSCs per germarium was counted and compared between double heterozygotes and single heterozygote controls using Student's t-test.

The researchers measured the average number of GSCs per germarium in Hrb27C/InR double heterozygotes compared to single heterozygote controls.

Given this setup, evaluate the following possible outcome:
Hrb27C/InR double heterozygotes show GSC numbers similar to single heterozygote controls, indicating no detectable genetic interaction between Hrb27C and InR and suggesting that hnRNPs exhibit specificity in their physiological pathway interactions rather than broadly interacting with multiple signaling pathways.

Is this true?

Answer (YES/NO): YES